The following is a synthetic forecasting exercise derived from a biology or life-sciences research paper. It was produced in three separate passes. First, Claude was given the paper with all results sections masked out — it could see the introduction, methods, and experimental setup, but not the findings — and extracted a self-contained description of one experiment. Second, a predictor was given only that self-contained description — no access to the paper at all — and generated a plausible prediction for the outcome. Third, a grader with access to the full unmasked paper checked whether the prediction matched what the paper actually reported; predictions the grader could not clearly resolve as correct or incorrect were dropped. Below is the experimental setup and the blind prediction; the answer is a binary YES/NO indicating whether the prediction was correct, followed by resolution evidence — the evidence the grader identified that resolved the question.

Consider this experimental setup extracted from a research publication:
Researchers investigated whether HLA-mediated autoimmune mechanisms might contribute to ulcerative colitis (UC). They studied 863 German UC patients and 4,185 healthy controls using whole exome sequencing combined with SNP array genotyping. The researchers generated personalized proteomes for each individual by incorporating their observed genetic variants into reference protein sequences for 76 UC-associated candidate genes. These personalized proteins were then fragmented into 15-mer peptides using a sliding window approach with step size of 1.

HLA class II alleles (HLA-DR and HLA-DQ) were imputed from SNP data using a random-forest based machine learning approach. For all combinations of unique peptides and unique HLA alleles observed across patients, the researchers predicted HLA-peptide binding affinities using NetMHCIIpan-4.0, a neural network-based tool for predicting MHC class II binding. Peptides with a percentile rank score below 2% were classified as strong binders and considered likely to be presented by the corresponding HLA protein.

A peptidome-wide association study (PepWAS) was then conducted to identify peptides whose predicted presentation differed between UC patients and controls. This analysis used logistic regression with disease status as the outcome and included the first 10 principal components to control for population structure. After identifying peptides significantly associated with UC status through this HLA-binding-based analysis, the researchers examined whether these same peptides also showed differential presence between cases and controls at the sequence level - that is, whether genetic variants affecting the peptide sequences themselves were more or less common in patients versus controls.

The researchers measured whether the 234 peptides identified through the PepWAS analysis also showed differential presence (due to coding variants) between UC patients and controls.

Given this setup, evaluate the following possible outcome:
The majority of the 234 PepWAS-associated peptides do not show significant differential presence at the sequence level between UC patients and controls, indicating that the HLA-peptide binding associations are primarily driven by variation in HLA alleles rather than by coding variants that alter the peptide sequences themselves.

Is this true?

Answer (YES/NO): YES